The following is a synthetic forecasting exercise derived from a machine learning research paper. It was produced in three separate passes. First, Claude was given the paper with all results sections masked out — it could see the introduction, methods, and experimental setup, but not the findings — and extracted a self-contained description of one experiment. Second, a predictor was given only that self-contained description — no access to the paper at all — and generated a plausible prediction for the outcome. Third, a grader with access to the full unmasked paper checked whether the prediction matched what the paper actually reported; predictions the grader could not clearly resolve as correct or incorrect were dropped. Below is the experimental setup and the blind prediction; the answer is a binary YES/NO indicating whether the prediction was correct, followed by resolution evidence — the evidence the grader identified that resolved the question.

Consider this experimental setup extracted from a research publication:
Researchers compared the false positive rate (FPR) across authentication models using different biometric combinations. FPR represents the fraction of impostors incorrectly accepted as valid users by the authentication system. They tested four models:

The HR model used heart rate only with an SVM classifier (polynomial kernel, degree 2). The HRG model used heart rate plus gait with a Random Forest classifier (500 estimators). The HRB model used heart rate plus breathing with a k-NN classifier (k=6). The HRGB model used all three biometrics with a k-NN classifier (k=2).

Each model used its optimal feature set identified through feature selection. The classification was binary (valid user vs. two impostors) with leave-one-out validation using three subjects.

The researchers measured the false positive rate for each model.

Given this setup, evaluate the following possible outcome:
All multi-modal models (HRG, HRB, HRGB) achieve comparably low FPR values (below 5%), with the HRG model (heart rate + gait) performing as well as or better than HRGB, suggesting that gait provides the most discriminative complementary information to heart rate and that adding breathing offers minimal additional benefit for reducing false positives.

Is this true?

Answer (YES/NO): NO